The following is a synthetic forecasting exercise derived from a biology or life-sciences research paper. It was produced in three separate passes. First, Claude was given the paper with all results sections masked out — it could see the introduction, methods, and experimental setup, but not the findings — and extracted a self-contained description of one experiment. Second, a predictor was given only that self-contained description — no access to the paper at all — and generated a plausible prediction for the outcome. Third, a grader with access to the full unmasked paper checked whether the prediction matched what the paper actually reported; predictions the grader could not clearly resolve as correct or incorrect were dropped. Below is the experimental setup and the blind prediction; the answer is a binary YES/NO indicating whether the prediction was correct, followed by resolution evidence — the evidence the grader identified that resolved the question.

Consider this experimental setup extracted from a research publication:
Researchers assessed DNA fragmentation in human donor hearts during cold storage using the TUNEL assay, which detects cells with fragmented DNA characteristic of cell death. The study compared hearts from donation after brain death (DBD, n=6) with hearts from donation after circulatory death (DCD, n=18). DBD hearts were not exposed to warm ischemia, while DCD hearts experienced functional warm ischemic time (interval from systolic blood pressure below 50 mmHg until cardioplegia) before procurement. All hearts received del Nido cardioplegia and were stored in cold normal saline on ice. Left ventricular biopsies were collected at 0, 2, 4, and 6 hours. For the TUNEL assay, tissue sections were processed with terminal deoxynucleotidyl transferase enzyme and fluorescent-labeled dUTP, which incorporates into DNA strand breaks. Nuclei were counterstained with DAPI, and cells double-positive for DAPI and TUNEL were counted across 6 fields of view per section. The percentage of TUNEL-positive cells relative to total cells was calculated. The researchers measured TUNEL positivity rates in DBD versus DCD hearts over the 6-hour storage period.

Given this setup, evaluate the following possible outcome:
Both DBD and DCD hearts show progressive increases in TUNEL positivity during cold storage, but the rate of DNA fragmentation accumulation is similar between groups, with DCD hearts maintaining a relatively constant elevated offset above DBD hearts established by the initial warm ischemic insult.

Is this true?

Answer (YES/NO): NO